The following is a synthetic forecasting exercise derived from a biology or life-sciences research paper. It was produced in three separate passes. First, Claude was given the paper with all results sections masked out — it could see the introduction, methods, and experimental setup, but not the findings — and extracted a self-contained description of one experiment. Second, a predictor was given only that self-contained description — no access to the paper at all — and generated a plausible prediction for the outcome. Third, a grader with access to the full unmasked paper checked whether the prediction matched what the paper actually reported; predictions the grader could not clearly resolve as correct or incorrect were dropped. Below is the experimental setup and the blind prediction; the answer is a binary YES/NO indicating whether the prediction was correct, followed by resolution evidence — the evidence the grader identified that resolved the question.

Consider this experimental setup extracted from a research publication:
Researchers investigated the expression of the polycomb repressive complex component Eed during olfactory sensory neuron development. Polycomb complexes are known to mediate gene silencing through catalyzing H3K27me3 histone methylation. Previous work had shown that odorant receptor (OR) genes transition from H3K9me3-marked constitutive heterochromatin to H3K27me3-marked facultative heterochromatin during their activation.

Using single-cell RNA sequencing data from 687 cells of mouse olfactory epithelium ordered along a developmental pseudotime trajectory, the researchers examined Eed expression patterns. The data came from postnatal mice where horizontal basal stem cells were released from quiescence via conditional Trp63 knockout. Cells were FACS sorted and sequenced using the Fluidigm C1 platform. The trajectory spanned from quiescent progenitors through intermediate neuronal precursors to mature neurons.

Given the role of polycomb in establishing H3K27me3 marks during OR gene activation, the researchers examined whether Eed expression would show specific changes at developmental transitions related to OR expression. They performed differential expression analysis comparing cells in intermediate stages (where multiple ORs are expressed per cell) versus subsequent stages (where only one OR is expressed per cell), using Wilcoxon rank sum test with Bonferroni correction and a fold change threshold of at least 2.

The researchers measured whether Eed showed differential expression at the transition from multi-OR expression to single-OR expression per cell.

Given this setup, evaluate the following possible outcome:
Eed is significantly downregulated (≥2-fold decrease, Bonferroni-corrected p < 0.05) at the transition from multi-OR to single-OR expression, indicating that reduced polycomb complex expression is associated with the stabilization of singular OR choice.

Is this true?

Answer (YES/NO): NO